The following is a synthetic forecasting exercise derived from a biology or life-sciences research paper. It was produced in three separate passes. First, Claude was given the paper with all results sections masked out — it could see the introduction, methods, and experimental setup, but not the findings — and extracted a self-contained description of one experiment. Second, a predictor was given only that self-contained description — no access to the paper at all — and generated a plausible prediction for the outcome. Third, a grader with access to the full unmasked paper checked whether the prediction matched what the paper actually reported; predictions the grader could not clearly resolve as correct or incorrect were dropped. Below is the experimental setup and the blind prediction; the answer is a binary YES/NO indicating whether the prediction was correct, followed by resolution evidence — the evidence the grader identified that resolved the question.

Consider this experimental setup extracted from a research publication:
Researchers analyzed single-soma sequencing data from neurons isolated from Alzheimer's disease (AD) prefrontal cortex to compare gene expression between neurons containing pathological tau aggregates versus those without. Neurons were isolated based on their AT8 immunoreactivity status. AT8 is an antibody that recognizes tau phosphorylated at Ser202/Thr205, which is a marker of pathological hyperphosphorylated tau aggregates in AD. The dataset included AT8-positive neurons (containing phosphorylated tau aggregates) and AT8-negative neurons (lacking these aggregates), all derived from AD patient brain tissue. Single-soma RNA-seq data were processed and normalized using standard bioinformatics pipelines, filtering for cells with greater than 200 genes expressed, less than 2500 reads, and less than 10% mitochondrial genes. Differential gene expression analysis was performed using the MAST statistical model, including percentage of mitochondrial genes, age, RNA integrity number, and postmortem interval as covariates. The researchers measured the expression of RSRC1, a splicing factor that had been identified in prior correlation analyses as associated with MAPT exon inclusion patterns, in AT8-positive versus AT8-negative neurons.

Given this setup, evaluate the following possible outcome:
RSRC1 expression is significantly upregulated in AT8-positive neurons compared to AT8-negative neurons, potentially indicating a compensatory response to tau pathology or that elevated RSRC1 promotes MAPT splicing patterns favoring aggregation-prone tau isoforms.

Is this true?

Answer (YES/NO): NO